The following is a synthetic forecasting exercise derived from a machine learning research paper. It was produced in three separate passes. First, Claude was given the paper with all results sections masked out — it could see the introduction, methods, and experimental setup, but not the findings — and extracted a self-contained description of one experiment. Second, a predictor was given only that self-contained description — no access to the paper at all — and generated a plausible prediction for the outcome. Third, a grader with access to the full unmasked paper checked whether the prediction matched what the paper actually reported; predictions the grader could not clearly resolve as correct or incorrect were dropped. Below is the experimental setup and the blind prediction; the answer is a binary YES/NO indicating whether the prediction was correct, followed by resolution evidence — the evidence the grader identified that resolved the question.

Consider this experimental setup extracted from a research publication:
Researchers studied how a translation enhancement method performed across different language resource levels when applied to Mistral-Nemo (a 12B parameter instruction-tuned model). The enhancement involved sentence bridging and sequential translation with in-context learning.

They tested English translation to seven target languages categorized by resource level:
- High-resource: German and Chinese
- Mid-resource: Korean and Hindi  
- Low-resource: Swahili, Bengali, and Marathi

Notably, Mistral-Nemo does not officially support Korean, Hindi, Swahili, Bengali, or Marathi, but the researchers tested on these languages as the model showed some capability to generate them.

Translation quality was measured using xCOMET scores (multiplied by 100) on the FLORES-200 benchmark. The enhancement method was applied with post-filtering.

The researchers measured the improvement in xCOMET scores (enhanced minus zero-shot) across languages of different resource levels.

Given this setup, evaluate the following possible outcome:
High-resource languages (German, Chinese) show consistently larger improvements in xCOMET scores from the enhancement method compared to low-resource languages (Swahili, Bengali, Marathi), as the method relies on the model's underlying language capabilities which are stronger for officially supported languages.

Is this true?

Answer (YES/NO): NO